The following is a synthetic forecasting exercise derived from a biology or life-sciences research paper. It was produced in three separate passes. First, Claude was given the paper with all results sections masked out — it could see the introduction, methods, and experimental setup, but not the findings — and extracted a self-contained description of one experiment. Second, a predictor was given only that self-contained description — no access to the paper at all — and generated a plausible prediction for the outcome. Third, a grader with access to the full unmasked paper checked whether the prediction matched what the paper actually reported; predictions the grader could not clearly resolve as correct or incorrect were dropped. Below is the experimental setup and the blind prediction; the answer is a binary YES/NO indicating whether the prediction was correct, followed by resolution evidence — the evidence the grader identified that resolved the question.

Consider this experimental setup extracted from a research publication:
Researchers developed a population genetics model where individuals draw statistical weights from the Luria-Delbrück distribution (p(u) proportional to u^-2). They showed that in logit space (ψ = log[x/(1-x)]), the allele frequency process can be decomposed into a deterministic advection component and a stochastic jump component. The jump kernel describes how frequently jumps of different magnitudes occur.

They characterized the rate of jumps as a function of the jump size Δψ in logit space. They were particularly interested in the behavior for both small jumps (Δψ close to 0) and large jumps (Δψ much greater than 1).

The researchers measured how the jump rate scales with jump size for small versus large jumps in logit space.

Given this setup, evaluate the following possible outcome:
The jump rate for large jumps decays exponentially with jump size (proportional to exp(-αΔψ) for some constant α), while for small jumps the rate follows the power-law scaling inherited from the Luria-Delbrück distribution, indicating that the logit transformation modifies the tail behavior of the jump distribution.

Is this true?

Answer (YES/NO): YES